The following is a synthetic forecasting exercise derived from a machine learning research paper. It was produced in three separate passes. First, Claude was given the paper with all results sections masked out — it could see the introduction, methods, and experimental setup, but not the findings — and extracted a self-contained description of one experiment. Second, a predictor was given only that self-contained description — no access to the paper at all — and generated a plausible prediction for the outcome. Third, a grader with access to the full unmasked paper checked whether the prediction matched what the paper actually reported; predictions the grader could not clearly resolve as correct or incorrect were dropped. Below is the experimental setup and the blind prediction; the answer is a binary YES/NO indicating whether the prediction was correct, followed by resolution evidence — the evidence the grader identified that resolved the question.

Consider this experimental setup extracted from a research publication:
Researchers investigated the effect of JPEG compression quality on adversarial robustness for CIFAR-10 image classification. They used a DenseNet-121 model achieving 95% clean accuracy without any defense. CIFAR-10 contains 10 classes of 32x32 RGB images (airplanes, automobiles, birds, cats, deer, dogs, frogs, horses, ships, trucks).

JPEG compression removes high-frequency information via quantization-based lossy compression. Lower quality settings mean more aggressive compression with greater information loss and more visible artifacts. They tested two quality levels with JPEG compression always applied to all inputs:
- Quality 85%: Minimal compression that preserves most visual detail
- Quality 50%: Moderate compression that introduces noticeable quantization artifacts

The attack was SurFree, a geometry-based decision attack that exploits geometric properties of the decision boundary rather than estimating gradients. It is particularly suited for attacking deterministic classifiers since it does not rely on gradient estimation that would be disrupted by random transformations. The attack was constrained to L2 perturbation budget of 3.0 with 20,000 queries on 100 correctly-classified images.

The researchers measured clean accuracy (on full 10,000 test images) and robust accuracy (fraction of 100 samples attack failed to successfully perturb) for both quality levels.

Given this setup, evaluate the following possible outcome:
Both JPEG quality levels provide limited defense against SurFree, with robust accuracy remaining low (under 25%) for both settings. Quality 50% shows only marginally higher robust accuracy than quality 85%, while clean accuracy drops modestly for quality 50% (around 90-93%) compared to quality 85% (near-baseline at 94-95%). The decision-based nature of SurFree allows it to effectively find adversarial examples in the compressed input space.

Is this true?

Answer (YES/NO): NO